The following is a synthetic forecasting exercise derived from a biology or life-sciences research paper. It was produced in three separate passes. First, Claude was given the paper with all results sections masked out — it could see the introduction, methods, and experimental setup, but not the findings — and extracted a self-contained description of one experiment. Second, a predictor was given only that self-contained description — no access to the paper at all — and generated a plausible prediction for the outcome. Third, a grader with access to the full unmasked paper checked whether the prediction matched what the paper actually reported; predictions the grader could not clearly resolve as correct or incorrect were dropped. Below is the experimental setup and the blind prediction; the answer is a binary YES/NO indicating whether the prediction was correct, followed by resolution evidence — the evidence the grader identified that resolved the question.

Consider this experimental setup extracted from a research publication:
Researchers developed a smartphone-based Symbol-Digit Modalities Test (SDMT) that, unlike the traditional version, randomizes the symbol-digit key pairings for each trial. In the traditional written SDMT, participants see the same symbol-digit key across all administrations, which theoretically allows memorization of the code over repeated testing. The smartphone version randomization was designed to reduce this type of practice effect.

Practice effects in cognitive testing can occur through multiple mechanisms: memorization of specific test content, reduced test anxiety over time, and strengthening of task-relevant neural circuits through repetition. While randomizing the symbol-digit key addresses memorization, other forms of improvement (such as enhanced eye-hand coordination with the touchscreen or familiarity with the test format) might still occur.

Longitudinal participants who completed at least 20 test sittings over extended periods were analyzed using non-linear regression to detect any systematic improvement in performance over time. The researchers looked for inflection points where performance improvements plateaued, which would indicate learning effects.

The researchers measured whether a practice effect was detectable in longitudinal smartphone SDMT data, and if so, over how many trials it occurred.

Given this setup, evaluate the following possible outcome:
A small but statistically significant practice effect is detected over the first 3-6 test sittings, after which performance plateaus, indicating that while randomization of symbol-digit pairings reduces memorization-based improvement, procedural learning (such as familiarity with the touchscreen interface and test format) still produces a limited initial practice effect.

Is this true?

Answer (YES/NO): NO